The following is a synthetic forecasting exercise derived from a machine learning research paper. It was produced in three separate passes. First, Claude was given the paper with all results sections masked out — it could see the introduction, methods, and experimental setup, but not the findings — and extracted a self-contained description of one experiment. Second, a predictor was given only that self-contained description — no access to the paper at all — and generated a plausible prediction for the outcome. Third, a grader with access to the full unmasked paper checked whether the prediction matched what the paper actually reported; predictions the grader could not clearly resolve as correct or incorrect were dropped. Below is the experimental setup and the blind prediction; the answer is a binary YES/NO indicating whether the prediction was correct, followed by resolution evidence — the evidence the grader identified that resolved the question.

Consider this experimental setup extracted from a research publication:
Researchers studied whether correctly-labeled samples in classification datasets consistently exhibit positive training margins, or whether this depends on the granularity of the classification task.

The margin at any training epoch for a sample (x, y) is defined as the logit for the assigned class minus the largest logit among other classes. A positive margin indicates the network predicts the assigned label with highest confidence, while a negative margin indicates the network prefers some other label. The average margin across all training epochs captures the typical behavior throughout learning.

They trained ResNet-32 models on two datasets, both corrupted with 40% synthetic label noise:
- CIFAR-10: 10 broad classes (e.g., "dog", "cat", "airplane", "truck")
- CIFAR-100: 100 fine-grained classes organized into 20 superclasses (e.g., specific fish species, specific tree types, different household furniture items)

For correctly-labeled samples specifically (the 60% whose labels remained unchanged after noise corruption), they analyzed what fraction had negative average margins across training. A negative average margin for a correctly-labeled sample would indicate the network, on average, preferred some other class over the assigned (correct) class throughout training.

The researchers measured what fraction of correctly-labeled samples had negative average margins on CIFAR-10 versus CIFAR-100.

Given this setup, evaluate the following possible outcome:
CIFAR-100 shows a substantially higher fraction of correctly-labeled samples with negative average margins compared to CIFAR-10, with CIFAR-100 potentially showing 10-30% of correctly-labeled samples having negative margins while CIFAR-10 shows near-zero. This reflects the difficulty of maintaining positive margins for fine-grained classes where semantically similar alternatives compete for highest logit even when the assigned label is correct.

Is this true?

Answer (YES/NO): NO